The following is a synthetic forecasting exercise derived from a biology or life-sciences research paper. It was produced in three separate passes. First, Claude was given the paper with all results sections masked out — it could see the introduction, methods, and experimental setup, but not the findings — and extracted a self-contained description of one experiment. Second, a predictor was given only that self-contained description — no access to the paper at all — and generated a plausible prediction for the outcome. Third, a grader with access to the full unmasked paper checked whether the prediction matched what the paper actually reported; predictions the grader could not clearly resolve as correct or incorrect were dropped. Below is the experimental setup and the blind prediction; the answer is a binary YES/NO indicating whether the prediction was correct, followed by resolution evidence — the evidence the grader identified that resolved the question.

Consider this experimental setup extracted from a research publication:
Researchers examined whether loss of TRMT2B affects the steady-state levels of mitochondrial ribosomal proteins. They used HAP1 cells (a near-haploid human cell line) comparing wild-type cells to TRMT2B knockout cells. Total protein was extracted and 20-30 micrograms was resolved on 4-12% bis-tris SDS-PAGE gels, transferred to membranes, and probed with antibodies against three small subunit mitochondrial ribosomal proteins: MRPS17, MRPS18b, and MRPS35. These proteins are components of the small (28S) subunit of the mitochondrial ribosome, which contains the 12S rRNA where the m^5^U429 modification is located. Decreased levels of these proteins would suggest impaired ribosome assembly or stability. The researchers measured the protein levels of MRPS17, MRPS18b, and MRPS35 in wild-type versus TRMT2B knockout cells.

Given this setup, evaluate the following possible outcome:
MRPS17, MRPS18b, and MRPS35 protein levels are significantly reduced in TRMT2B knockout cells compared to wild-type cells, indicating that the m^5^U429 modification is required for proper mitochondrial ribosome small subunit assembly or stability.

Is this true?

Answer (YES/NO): NO